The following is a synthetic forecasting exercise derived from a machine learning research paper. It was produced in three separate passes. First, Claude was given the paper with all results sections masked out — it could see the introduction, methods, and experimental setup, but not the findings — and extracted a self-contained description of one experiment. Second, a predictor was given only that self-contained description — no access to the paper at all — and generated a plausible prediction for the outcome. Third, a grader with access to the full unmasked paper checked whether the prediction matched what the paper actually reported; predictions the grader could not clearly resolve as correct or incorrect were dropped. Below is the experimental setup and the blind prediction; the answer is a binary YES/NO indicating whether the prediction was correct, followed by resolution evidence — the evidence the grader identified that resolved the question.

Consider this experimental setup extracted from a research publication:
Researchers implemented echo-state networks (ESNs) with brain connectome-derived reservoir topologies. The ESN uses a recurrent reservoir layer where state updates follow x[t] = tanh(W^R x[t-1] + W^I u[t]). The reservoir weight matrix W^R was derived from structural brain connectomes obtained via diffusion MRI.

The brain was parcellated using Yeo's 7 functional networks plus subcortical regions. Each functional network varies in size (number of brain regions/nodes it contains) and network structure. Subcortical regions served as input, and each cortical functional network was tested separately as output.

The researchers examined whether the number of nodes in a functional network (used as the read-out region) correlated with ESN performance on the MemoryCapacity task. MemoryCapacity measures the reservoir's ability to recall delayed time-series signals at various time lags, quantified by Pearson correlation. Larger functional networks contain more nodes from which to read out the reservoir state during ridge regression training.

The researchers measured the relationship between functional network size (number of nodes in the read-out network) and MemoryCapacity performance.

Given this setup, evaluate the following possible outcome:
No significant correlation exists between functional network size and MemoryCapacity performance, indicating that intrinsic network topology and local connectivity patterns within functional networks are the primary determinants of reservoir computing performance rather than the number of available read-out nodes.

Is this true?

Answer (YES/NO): NO